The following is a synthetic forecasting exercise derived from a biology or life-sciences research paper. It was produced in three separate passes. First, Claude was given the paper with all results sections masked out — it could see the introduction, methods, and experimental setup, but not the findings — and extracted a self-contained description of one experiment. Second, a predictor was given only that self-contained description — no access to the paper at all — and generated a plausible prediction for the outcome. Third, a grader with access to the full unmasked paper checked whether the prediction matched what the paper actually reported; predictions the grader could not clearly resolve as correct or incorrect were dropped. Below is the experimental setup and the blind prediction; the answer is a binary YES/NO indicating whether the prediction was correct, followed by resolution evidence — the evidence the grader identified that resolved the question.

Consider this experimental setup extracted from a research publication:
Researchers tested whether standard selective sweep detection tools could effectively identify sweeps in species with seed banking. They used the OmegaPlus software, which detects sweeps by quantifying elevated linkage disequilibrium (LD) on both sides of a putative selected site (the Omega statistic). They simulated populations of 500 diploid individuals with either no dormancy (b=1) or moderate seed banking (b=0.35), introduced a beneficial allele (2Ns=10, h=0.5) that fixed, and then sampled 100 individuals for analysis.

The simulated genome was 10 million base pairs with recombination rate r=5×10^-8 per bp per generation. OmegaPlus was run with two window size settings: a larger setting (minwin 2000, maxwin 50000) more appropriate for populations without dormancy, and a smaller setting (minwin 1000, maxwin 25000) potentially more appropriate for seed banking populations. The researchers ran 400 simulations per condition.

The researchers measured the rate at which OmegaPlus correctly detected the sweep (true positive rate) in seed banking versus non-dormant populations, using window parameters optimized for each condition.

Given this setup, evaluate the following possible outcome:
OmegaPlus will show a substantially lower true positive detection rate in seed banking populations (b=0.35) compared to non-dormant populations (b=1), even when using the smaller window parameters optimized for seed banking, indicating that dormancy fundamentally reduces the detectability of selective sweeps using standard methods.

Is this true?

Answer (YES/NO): NO